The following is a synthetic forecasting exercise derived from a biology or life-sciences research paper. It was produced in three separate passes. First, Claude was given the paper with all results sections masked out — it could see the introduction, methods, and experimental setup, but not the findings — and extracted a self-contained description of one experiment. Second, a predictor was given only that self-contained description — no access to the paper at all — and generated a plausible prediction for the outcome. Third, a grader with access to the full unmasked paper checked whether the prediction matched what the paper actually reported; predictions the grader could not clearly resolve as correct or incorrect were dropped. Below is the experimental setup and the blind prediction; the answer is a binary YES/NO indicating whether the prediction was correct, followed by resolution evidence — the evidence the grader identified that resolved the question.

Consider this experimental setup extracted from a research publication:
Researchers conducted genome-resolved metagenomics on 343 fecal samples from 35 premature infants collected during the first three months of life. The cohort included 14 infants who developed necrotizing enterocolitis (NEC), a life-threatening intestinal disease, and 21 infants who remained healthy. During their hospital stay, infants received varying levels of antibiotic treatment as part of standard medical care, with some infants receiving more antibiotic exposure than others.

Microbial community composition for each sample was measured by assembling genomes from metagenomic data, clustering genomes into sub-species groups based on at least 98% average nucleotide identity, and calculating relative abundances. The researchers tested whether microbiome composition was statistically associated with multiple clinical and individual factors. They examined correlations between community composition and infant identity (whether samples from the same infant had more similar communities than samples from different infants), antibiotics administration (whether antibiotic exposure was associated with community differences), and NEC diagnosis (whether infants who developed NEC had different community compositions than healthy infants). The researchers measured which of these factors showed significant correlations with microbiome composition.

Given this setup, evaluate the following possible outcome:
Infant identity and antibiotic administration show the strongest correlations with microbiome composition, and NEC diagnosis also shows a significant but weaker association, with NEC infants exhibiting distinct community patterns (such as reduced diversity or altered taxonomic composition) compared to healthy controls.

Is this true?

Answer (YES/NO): NO